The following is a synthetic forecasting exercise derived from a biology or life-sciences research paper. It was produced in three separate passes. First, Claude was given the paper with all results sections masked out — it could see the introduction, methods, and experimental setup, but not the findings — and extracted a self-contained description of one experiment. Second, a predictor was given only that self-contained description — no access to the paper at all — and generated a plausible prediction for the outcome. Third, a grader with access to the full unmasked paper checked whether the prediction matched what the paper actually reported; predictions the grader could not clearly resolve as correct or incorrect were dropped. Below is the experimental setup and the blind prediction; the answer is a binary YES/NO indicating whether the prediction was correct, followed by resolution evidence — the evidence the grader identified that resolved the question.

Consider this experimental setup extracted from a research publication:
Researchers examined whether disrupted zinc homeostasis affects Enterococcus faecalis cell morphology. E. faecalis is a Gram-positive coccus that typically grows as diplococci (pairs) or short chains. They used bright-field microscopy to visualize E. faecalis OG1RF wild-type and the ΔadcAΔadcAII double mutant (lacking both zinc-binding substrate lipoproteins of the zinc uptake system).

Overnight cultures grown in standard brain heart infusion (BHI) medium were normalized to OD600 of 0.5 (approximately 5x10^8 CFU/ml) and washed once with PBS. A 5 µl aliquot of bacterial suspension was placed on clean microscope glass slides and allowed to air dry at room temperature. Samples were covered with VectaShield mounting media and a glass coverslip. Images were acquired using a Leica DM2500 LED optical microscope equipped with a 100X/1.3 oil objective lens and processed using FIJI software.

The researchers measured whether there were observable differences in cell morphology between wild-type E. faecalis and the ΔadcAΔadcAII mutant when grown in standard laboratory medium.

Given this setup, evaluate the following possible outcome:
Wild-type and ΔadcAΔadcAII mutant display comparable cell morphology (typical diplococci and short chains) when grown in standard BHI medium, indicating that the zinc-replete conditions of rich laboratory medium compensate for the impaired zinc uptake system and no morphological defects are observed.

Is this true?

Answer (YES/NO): NO